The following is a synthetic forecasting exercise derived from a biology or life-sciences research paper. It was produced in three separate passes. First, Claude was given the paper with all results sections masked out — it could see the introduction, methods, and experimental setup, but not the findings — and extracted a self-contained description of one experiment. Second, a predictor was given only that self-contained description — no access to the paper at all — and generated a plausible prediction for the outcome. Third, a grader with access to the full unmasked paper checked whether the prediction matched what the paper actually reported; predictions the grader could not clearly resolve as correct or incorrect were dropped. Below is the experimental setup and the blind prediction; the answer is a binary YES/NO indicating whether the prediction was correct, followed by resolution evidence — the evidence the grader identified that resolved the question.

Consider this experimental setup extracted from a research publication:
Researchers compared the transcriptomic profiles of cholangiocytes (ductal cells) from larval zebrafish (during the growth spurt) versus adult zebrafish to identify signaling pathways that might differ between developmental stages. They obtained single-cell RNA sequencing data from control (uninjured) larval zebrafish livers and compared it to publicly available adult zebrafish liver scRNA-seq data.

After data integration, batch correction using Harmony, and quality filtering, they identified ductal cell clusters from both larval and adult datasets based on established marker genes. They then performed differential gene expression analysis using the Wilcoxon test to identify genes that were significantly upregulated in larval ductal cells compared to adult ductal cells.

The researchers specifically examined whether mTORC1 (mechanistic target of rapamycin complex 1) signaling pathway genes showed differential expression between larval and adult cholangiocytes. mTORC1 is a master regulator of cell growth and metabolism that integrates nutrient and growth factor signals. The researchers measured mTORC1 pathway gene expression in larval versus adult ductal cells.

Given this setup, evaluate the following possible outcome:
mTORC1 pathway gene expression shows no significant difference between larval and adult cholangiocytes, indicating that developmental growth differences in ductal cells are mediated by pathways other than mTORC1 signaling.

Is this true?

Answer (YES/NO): NO